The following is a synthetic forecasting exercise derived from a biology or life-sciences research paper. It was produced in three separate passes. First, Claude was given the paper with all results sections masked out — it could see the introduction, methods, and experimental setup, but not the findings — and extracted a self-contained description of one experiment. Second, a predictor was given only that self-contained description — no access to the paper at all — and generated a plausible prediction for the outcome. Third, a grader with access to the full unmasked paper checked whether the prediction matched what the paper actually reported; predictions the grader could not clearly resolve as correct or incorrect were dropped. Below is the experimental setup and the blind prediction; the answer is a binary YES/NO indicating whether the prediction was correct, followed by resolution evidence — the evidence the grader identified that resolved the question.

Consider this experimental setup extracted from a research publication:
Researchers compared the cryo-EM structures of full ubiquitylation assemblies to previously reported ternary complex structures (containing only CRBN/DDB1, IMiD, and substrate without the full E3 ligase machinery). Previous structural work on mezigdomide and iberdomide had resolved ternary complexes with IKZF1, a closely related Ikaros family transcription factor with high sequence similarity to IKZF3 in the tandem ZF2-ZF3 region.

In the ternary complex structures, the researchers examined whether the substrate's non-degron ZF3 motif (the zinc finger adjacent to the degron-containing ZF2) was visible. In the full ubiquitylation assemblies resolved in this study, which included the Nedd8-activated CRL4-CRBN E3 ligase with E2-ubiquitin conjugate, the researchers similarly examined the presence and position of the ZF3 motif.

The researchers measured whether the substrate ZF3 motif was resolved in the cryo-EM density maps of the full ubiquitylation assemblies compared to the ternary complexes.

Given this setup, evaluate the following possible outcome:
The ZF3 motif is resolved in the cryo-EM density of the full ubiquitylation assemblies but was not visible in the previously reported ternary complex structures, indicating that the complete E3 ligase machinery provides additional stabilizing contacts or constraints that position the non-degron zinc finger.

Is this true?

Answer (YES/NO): YES